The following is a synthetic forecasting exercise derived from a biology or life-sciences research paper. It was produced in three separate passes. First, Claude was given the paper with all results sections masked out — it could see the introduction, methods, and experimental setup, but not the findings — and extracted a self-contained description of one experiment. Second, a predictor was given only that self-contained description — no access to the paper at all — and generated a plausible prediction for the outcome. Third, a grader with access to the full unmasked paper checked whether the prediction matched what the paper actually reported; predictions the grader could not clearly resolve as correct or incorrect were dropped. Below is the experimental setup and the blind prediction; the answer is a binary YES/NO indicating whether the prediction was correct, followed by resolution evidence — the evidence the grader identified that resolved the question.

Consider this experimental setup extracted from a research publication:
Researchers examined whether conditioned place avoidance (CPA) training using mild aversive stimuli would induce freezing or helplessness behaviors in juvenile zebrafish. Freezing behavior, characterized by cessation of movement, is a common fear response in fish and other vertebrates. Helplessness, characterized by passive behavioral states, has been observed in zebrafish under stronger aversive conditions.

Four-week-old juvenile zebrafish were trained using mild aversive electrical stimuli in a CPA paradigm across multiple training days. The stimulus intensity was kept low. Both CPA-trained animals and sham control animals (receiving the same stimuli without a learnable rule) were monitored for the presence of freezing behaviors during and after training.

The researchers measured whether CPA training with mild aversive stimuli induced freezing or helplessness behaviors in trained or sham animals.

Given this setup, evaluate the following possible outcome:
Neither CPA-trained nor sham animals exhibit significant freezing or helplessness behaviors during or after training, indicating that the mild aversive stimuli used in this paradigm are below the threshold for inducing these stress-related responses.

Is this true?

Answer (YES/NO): YES